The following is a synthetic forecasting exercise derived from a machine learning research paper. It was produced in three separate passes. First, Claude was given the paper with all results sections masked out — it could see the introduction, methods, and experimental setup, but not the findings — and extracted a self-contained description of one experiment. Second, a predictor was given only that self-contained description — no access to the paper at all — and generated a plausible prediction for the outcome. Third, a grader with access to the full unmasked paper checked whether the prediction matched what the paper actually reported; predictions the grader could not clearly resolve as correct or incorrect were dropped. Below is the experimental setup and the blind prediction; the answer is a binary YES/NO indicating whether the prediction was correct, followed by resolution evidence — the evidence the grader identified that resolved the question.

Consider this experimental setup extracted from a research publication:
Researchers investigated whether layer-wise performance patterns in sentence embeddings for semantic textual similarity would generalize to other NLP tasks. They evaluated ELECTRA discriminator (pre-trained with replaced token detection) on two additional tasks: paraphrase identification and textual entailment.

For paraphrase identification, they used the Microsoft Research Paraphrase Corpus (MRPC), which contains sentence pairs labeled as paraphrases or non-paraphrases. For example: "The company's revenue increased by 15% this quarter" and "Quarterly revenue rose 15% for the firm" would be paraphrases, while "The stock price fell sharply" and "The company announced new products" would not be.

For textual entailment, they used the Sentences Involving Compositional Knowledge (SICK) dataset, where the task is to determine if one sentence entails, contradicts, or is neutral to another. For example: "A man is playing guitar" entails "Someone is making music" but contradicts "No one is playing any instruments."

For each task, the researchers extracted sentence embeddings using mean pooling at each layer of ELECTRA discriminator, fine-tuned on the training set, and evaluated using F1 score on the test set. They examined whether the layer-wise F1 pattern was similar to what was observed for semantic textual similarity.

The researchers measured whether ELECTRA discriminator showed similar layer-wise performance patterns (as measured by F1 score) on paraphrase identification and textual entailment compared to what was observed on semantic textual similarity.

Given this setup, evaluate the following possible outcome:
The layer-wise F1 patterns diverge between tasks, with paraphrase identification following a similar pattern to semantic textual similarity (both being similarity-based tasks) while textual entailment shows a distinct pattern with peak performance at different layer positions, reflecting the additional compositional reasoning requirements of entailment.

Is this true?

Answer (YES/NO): NO